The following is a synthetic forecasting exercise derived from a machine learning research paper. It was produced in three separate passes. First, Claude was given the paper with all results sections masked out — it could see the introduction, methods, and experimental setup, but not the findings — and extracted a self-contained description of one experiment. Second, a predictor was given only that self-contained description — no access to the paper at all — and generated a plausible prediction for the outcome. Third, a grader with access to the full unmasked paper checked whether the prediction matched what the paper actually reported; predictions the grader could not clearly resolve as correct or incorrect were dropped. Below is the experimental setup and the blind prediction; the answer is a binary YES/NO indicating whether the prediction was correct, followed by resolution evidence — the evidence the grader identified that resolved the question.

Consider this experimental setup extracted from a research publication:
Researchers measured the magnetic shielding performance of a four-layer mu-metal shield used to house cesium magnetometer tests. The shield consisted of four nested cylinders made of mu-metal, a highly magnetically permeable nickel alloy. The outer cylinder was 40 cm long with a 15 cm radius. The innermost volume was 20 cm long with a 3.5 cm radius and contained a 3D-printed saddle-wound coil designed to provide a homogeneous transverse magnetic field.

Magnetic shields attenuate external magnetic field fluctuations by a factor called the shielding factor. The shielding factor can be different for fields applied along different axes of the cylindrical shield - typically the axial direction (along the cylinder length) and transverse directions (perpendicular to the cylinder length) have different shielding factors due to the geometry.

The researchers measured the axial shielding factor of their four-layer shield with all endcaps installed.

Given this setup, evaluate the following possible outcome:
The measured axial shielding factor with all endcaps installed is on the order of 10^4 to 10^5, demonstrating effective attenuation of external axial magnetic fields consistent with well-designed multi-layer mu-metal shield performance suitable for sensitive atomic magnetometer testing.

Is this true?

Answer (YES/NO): NO